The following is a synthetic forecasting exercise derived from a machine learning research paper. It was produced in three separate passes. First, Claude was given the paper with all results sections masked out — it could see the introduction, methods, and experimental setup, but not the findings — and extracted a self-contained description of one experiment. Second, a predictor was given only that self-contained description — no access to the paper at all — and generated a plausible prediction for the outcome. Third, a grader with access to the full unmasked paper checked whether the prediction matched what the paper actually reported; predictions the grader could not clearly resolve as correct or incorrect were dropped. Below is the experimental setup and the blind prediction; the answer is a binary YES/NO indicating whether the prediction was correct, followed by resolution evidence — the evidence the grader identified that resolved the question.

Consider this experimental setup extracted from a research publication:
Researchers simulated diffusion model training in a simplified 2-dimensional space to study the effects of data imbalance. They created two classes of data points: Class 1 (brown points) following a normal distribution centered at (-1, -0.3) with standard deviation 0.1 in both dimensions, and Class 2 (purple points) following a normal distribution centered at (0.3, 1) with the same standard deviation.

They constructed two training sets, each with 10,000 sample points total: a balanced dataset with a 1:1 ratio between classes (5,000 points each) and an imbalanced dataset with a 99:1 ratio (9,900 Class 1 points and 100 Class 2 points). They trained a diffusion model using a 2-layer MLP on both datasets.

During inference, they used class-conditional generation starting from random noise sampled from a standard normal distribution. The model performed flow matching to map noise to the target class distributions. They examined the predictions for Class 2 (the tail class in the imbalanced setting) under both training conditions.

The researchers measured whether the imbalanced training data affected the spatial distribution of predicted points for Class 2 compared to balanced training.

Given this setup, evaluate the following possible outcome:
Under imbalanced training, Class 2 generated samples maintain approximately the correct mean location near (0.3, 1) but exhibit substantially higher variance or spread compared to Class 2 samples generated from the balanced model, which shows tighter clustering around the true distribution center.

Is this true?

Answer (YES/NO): NO